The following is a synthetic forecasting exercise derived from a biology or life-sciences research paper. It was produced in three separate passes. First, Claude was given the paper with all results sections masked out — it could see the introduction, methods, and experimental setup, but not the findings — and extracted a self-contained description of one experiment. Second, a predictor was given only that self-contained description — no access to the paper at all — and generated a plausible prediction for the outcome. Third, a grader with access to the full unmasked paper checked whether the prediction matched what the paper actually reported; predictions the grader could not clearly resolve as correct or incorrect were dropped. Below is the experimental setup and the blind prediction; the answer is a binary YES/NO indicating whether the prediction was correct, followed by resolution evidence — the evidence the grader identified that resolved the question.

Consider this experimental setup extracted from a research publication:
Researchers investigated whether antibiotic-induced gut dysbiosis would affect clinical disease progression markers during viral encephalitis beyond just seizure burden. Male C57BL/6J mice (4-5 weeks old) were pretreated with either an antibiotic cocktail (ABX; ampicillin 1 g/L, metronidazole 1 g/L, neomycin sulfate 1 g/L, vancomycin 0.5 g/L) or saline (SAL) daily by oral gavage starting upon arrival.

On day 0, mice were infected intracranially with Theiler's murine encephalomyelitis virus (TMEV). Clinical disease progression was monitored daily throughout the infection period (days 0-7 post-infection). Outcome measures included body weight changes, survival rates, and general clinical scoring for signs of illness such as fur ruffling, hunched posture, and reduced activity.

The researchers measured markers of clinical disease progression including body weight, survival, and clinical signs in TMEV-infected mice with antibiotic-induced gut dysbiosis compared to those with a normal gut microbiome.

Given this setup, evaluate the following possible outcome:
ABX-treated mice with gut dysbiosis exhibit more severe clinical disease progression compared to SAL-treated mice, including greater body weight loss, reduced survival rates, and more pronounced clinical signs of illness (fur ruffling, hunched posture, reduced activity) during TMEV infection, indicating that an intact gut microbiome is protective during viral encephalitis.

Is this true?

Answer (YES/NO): NO